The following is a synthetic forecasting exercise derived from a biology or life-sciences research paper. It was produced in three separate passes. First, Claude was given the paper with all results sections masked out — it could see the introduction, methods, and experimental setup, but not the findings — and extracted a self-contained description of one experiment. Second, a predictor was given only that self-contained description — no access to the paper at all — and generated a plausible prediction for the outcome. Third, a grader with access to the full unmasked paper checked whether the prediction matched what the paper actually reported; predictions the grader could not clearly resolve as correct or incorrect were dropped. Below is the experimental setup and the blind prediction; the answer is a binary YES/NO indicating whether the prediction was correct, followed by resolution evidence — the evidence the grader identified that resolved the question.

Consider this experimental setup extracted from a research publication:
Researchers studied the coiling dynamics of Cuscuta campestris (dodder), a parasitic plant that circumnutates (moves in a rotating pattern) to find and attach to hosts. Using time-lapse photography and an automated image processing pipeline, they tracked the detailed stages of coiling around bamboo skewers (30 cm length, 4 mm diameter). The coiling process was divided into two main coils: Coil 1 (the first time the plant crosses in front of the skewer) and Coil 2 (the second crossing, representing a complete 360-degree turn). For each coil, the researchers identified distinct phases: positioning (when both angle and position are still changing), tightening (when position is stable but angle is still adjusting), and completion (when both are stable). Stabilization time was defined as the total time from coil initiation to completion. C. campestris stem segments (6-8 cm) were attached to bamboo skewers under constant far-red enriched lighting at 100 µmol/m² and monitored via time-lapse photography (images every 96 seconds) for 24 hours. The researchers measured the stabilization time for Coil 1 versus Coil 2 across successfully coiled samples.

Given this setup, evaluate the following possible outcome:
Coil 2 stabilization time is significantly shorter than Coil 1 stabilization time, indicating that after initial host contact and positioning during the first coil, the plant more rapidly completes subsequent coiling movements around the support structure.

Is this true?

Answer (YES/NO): YES